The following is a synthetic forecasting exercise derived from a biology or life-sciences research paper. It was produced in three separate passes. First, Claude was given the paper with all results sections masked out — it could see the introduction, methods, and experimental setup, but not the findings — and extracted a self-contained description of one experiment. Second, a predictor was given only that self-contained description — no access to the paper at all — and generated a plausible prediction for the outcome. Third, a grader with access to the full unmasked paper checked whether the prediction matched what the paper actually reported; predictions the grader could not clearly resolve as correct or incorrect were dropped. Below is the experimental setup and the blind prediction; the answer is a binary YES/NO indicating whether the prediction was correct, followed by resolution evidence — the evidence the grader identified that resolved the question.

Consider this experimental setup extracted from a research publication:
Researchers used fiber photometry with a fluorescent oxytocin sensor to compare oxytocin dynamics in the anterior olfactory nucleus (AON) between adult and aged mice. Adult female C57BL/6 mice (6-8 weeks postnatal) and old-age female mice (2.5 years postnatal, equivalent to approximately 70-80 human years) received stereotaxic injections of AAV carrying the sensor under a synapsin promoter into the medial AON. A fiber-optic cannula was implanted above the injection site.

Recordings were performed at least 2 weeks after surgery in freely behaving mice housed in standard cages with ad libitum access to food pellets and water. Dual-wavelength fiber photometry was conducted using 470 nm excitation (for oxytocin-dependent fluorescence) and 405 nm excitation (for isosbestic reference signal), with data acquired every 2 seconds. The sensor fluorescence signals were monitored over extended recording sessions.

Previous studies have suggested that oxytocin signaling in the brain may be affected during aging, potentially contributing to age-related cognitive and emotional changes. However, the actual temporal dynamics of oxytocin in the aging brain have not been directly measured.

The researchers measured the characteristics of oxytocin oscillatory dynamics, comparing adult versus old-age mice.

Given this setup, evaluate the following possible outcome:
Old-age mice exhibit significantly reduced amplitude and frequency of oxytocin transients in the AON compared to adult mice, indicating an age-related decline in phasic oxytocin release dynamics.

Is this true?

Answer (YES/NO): NO